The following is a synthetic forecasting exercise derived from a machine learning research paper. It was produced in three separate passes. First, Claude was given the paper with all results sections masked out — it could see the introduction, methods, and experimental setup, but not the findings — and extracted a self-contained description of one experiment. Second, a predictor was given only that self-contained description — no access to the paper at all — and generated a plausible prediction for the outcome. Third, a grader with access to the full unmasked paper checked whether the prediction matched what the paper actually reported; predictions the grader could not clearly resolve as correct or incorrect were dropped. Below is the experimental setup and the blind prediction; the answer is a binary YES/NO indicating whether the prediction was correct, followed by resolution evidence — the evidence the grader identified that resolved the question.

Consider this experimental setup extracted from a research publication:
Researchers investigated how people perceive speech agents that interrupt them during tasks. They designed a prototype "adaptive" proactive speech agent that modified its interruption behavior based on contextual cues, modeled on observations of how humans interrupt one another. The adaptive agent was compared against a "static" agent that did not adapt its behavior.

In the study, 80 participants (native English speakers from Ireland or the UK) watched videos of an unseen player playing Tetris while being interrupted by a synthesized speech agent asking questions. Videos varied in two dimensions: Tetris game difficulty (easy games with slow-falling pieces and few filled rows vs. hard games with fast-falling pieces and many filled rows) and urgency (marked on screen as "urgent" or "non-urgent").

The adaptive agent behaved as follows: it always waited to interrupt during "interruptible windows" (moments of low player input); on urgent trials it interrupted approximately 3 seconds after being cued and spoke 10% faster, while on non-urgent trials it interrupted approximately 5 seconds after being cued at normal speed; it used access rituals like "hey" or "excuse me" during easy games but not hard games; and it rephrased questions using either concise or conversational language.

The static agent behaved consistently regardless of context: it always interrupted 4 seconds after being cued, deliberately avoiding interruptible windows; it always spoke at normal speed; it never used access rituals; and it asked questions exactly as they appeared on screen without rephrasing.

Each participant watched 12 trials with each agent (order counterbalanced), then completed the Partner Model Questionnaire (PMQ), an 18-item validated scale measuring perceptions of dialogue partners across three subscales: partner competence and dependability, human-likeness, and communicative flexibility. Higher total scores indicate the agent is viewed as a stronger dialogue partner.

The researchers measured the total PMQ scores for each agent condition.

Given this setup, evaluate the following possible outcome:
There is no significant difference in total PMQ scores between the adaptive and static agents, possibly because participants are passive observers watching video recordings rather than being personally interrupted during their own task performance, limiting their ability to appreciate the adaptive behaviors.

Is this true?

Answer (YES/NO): NO